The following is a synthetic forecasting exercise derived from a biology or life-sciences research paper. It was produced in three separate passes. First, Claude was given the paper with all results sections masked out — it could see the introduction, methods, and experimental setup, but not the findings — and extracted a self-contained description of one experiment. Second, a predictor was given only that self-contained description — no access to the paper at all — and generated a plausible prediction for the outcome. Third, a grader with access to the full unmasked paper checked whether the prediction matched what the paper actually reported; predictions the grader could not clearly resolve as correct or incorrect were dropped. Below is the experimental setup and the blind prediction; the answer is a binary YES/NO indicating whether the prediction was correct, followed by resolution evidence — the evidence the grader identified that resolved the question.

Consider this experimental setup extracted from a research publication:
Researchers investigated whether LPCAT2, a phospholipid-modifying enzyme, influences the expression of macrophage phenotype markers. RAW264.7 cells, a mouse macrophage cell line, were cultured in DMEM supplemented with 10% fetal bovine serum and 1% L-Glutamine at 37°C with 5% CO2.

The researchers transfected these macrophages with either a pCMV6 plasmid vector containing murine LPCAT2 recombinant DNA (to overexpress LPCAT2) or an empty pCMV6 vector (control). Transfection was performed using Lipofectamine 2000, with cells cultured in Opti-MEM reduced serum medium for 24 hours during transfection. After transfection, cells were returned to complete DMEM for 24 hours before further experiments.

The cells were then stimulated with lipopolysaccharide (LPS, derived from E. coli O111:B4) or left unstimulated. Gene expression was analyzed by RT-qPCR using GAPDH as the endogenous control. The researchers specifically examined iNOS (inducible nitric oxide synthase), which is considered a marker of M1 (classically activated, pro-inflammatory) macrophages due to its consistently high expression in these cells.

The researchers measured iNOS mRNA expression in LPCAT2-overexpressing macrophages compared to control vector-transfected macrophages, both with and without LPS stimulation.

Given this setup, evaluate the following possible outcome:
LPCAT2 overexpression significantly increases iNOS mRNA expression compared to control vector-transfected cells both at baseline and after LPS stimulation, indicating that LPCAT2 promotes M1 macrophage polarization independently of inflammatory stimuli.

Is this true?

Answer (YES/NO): YES